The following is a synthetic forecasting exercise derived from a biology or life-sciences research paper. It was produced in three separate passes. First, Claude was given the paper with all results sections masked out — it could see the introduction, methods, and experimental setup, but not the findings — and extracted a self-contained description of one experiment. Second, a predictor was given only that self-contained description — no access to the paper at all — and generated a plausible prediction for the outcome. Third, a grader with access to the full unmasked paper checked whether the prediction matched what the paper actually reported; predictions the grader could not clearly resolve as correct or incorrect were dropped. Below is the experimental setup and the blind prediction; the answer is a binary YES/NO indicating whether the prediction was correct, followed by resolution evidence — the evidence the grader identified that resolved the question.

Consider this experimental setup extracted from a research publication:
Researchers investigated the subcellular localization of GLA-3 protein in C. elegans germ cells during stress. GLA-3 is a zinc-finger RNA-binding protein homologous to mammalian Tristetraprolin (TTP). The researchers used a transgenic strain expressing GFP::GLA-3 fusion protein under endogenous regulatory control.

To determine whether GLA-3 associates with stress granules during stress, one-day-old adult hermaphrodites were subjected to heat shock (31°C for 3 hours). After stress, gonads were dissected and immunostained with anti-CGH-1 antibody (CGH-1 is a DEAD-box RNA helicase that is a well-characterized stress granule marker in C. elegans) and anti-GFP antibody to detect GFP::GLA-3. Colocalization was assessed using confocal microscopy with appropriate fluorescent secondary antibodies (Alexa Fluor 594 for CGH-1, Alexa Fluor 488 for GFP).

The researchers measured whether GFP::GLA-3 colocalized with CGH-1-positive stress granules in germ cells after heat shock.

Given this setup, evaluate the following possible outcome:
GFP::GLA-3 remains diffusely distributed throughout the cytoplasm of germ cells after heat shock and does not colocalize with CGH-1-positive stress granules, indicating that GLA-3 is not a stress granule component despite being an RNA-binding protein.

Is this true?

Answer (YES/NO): NO